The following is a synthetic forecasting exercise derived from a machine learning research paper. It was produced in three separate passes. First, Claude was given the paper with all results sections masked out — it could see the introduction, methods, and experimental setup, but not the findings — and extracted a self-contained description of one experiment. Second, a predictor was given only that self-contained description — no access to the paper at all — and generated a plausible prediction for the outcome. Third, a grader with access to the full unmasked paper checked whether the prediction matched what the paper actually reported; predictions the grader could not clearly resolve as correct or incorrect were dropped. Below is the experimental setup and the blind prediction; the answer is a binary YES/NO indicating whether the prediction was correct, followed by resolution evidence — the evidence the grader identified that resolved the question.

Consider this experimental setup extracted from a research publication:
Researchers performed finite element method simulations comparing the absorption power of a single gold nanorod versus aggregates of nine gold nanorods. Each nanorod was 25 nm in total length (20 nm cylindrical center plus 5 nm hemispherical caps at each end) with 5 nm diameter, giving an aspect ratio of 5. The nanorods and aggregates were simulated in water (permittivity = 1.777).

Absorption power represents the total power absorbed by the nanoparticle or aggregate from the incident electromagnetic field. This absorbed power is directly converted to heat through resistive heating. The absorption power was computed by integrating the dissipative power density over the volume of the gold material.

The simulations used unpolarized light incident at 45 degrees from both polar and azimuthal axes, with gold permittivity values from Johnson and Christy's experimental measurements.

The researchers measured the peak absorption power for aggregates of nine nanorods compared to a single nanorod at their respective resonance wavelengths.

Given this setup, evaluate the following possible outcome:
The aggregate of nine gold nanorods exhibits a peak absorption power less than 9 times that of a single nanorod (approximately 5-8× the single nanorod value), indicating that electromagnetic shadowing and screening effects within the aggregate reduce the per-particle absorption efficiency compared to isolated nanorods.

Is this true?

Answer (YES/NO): NO